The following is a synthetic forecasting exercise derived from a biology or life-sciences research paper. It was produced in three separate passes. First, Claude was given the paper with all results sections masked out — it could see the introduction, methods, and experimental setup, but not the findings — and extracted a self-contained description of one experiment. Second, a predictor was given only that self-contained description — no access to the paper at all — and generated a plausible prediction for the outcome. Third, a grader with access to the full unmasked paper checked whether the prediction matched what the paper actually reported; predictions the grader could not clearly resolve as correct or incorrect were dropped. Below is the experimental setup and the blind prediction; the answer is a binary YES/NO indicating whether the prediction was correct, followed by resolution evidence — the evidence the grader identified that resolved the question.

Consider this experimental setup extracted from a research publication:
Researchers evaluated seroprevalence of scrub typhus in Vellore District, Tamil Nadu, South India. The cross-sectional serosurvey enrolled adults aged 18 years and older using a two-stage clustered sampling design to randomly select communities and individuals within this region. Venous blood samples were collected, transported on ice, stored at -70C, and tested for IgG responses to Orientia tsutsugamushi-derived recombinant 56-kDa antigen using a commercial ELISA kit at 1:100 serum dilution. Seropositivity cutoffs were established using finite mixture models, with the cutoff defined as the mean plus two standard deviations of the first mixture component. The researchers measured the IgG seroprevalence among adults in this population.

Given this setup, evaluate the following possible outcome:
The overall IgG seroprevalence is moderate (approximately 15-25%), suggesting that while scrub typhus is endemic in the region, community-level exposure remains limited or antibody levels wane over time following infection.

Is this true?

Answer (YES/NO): NO